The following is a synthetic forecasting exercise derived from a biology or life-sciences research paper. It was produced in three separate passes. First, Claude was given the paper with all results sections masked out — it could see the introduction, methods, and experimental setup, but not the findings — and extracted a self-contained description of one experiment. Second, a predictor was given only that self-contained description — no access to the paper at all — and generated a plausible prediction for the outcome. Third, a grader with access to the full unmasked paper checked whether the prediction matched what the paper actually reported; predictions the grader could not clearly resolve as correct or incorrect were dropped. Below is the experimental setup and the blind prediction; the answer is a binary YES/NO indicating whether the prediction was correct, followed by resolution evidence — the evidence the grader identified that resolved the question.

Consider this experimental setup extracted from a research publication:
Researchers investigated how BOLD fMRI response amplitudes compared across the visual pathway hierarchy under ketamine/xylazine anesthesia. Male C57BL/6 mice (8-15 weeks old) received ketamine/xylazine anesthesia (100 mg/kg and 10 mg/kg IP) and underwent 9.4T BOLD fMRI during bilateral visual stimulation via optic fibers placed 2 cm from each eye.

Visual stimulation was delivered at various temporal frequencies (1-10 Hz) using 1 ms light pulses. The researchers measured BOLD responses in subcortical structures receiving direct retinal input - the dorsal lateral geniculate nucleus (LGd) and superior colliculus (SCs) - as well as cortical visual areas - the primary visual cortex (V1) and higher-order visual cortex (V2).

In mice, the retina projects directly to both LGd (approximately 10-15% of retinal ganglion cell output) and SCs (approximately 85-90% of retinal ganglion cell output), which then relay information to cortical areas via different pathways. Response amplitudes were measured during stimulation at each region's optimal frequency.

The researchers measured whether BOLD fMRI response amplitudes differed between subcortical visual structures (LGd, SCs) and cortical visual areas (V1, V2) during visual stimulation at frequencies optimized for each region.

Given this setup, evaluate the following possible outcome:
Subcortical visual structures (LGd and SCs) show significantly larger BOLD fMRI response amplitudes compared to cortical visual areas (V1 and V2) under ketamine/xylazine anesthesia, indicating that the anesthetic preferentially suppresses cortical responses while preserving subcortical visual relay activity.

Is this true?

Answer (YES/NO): NO